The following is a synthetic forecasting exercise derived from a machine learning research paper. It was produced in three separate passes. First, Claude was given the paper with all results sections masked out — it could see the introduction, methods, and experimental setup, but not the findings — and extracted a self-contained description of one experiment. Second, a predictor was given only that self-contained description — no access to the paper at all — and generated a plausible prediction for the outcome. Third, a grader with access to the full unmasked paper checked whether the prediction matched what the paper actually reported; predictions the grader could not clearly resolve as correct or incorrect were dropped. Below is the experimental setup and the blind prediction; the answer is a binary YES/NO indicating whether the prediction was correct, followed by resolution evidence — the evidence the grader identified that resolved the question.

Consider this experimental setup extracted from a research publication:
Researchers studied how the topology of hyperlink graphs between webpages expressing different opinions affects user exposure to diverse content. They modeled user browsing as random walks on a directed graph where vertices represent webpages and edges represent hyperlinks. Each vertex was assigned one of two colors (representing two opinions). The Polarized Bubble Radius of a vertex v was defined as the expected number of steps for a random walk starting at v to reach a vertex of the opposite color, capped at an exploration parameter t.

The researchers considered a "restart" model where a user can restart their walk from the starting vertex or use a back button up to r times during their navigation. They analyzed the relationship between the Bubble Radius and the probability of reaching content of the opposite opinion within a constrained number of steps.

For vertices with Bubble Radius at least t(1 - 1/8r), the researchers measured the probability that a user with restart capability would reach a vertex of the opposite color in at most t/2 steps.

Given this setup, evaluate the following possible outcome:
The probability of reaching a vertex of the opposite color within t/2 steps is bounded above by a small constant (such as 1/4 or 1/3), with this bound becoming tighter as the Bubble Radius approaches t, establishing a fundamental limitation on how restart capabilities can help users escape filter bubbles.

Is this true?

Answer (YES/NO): NO